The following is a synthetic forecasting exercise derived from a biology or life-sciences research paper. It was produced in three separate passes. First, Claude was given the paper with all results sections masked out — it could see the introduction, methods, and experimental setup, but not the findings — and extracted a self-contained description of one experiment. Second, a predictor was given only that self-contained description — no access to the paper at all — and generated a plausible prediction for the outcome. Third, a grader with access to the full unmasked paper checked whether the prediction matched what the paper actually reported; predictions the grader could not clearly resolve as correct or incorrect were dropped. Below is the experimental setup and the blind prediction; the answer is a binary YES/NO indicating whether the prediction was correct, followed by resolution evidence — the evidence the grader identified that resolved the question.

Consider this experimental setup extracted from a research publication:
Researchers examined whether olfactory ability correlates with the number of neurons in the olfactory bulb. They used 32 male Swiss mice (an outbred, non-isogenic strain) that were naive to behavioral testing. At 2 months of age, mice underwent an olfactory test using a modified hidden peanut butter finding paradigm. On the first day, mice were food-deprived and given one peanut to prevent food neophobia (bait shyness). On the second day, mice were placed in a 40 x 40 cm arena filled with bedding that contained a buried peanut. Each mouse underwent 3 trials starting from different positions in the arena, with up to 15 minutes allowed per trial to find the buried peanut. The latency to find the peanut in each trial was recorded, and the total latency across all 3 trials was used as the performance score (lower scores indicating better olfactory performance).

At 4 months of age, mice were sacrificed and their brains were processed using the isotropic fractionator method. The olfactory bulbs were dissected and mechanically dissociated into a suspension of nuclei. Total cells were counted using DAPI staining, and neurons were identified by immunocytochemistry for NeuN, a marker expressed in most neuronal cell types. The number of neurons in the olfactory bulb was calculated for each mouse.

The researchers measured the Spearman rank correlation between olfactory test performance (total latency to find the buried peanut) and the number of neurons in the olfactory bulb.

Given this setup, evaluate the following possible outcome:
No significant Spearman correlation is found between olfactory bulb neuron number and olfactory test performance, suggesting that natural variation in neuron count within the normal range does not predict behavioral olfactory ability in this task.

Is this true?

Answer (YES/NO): YES